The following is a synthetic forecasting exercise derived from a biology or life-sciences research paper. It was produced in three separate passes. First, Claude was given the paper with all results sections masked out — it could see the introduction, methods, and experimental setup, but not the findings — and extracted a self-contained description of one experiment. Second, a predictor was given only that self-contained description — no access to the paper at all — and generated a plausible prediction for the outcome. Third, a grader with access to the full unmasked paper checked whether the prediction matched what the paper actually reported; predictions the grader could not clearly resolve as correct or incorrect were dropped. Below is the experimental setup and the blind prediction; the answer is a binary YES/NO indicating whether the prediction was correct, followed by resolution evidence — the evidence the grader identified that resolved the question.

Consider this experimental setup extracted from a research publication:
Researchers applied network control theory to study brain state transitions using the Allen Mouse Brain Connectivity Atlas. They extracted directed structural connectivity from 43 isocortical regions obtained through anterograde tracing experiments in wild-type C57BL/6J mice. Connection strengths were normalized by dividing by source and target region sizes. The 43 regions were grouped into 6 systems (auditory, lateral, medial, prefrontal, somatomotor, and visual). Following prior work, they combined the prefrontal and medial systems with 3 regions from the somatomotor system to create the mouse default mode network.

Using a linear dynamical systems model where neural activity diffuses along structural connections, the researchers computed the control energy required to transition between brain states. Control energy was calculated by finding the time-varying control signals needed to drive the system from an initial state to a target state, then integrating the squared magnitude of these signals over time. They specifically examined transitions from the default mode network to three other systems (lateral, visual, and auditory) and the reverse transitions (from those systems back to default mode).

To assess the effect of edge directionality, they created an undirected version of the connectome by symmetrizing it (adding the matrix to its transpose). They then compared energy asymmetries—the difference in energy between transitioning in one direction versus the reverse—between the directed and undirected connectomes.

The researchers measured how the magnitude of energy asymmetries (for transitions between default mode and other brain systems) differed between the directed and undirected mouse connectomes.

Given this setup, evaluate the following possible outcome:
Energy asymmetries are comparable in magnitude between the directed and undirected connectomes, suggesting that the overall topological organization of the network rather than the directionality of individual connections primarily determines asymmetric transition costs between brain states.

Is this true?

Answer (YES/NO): NO